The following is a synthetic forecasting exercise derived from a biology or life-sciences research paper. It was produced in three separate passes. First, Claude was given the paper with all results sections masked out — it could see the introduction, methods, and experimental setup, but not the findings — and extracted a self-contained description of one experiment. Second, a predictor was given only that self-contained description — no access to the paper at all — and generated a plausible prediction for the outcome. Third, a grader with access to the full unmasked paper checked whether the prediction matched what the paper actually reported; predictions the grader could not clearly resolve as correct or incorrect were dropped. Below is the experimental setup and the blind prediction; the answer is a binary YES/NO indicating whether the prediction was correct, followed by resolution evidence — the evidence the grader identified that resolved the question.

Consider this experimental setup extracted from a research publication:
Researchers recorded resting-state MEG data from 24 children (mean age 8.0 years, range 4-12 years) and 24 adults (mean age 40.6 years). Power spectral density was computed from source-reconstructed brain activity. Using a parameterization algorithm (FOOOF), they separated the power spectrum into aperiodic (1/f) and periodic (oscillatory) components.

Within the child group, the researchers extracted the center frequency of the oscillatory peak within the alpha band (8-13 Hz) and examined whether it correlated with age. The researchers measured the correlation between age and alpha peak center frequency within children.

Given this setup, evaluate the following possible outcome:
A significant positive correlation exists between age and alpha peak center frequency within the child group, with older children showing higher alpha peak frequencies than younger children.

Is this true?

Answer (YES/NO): YES